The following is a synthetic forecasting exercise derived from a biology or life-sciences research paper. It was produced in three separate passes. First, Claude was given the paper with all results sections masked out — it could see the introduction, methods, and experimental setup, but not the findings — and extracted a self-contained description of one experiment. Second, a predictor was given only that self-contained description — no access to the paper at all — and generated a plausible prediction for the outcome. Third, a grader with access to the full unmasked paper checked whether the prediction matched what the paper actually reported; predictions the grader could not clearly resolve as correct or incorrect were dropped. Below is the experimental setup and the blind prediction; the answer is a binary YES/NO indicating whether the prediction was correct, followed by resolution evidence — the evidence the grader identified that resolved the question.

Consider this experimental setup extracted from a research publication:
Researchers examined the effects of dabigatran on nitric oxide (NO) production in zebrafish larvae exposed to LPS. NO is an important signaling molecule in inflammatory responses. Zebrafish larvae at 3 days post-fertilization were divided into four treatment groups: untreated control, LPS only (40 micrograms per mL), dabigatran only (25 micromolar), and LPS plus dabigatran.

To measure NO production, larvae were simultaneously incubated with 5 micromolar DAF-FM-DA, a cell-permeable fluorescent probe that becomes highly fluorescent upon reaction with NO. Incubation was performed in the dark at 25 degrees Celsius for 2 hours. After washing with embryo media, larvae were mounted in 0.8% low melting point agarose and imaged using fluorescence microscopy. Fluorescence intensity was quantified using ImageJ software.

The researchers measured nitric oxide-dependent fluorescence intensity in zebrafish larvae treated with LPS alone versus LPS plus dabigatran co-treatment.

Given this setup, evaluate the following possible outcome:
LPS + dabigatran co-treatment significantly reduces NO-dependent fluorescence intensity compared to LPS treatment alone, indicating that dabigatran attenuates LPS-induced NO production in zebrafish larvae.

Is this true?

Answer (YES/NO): YES